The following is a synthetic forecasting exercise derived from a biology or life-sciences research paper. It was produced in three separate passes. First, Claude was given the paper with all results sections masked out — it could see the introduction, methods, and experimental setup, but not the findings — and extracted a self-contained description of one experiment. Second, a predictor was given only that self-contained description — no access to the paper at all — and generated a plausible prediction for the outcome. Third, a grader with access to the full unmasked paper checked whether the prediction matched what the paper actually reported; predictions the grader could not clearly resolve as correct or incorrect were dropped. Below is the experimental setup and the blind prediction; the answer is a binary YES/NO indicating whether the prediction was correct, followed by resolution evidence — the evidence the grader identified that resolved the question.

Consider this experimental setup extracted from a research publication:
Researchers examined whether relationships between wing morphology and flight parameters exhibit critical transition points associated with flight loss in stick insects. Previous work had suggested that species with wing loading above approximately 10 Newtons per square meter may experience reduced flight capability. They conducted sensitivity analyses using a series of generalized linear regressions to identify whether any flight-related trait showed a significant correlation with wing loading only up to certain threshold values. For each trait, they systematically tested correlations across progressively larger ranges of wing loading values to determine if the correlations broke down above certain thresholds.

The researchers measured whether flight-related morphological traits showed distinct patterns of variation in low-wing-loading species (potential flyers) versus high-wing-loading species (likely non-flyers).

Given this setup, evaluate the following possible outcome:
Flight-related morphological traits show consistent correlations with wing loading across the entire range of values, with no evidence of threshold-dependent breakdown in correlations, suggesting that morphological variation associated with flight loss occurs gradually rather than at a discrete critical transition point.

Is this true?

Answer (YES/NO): NO